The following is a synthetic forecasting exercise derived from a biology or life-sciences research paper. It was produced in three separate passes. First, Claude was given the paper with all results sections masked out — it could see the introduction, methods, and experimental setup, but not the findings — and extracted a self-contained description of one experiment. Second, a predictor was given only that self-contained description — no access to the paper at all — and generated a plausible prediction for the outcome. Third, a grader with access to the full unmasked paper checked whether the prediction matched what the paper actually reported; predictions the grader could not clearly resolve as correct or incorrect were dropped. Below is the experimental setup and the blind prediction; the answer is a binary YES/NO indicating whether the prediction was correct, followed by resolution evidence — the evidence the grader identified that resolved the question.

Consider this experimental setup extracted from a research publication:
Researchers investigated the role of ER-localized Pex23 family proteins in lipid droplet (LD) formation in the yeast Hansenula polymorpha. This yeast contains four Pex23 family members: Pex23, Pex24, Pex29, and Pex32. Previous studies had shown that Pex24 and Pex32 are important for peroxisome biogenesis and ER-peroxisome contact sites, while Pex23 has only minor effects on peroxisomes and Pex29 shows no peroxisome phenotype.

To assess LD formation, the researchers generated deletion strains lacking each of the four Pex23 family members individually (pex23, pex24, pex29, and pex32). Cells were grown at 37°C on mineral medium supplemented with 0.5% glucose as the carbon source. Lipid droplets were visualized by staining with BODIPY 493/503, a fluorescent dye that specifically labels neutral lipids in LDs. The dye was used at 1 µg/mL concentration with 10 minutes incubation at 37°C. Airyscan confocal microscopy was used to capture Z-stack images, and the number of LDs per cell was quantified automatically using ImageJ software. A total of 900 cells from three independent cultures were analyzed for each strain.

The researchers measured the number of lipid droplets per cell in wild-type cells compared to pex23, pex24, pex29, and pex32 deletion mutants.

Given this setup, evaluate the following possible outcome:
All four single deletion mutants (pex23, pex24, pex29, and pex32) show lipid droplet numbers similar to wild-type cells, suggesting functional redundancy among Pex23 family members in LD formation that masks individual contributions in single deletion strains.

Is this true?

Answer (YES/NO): NO